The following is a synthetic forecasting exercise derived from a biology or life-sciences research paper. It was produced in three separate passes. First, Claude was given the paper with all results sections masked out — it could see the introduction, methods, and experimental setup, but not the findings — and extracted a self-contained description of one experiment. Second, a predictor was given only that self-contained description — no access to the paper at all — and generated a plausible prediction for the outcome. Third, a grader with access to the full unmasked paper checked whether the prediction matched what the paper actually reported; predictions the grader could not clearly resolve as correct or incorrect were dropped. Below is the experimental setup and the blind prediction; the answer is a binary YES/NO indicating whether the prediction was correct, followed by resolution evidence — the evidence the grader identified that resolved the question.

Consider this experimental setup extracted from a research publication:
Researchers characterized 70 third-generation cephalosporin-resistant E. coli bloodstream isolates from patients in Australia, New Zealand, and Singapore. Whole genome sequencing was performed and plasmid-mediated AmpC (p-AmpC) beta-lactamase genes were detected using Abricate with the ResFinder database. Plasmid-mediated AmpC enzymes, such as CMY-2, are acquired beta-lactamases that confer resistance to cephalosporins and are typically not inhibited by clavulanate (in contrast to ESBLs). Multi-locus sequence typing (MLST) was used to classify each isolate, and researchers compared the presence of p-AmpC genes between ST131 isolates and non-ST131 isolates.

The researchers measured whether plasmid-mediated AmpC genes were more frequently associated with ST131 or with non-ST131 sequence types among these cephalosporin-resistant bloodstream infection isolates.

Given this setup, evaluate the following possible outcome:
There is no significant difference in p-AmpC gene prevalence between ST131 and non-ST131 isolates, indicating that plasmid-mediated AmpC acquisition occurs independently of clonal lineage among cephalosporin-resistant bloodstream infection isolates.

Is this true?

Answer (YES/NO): NO